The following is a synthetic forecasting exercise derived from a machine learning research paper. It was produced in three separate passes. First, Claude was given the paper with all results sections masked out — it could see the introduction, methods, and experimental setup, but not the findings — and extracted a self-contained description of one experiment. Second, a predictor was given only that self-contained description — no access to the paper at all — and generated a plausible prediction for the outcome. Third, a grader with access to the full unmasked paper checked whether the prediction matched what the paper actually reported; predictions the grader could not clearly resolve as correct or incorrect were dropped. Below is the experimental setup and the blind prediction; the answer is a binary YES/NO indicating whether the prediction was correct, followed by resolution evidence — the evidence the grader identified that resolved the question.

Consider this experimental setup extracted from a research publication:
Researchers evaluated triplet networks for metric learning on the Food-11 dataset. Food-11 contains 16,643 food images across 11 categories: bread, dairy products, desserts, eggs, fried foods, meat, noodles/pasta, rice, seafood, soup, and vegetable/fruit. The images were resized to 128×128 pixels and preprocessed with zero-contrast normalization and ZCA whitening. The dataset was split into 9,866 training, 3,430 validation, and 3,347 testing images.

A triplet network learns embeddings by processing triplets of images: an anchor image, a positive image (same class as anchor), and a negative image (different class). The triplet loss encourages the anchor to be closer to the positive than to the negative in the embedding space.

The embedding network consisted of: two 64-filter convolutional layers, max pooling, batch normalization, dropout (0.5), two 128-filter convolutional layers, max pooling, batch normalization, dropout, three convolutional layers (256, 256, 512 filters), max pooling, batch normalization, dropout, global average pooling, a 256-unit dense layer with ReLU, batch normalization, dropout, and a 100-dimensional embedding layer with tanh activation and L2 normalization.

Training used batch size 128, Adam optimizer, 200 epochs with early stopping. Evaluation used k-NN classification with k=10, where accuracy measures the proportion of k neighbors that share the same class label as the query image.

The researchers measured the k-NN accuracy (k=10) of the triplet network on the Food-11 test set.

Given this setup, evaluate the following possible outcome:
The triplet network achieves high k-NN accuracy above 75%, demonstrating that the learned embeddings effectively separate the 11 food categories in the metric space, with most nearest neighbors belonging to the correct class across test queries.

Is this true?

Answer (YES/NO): NO